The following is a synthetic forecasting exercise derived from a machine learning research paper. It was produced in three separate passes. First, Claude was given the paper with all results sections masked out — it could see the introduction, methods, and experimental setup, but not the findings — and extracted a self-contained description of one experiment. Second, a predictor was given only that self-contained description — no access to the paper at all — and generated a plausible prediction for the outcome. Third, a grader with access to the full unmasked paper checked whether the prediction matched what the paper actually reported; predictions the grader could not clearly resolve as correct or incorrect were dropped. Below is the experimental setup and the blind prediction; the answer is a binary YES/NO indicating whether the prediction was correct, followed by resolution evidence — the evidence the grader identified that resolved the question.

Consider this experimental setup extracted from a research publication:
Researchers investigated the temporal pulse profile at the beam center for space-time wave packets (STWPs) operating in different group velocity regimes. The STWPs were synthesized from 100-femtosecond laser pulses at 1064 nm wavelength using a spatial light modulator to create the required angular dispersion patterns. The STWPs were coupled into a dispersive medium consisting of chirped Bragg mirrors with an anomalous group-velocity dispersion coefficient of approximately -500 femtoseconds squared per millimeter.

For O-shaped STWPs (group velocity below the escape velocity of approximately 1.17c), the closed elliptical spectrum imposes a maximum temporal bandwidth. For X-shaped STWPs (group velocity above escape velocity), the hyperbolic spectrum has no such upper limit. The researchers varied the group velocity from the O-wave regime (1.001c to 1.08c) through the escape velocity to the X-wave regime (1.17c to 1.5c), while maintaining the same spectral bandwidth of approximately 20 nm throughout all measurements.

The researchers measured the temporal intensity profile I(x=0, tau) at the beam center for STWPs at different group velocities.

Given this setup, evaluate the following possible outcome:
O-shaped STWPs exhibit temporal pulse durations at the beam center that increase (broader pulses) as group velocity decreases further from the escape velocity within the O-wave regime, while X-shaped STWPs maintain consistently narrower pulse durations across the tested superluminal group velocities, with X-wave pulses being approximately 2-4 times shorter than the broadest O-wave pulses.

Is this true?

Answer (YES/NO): NO